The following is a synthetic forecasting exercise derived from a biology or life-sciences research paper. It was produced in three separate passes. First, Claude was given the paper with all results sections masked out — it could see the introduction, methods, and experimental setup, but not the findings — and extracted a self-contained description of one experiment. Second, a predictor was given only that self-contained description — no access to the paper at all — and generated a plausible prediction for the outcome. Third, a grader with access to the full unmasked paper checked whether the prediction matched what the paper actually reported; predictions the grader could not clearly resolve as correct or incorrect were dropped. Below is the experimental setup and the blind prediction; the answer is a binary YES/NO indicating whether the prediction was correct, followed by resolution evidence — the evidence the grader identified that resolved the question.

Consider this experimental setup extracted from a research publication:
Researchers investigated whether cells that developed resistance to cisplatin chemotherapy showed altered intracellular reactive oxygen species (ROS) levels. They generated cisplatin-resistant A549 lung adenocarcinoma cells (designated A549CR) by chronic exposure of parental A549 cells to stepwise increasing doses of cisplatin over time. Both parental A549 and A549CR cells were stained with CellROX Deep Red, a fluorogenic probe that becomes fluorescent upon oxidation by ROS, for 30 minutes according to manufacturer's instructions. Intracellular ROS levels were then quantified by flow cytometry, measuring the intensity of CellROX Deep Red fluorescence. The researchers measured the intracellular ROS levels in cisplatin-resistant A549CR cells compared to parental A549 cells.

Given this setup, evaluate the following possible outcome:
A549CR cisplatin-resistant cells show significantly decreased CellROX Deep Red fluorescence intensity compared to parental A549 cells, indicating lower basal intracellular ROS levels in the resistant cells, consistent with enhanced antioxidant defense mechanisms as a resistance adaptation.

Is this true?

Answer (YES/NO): YES